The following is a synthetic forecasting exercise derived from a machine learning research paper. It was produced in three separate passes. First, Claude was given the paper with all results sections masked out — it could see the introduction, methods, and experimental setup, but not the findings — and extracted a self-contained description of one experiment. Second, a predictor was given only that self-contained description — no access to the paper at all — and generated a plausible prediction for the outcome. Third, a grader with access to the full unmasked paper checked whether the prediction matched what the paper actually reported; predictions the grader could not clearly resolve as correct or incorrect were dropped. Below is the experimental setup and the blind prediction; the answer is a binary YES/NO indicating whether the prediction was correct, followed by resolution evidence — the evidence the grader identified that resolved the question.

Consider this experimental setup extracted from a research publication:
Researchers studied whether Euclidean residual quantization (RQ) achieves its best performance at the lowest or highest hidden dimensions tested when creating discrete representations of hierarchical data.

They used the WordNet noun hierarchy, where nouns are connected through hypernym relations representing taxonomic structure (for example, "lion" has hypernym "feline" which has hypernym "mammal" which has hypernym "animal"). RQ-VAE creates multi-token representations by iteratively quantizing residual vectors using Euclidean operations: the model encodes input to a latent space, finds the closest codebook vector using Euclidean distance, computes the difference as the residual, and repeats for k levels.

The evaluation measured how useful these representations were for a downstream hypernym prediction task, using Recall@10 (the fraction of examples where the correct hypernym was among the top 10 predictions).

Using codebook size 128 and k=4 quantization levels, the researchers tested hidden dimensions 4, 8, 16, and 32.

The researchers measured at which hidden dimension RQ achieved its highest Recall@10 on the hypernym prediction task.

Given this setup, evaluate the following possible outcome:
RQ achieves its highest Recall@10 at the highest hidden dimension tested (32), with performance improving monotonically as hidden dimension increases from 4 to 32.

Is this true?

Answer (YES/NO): NO